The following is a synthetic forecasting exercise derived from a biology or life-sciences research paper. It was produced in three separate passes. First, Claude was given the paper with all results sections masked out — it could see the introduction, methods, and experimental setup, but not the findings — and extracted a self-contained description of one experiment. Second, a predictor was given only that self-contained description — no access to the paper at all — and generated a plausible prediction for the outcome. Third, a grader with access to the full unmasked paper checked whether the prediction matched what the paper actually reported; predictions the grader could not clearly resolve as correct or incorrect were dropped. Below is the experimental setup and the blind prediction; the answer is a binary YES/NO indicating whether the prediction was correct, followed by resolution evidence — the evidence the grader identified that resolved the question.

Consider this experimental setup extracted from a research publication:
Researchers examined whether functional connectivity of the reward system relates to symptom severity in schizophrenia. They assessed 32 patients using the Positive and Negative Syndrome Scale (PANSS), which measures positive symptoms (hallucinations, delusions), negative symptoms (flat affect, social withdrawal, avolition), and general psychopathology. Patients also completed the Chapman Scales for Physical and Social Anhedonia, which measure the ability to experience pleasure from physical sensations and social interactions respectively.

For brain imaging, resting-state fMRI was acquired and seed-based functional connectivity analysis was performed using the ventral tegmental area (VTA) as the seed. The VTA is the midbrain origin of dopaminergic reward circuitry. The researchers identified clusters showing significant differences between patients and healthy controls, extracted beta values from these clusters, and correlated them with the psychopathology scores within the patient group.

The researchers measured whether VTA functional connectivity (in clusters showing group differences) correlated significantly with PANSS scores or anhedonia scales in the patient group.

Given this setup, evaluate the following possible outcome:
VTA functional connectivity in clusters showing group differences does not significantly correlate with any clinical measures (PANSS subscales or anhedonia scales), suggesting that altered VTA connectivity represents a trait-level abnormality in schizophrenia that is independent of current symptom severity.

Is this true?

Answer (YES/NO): YES